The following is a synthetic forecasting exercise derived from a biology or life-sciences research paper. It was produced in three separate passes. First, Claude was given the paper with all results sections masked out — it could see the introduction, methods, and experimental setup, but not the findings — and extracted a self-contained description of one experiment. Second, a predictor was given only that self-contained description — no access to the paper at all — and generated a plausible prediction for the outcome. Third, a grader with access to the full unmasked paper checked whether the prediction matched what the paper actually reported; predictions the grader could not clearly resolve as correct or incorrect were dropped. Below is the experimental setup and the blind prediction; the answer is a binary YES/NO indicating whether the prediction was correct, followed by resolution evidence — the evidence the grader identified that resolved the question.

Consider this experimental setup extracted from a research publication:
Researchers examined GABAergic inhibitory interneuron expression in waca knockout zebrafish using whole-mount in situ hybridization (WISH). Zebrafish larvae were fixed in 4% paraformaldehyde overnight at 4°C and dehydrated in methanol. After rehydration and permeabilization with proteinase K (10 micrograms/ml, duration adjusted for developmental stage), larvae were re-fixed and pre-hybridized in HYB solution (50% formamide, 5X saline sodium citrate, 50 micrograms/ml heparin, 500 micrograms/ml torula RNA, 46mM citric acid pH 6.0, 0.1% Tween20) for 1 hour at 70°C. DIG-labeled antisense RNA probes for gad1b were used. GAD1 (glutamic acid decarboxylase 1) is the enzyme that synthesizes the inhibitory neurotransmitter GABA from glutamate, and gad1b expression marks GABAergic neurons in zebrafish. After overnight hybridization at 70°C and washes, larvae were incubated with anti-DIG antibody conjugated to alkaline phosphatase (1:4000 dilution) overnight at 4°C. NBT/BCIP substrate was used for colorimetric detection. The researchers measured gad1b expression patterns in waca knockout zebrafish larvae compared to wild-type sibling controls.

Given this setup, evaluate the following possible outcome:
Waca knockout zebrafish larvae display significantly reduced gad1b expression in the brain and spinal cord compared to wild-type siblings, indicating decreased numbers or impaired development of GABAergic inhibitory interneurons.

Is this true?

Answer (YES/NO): NO